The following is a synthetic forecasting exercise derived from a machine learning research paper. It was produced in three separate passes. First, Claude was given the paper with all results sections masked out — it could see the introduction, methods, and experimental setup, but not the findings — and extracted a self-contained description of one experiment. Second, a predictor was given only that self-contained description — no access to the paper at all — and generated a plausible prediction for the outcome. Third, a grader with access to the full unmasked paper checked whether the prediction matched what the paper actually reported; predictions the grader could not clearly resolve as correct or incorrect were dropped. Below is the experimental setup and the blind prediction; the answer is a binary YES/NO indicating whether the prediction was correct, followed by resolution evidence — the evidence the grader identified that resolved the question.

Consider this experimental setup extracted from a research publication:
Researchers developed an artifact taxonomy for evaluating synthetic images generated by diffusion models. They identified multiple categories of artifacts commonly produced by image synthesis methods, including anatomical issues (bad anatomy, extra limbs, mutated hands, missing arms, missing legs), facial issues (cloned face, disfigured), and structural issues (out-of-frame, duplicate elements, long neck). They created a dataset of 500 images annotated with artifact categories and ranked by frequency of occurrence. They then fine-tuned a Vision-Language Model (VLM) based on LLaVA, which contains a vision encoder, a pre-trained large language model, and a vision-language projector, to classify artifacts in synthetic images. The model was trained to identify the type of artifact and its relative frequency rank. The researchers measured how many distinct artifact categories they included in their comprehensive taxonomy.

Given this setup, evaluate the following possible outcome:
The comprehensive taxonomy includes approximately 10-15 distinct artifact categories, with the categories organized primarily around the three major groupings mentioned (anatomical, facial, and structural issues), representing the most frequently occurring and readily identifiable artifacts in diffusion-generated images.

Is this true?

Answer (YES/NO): NO